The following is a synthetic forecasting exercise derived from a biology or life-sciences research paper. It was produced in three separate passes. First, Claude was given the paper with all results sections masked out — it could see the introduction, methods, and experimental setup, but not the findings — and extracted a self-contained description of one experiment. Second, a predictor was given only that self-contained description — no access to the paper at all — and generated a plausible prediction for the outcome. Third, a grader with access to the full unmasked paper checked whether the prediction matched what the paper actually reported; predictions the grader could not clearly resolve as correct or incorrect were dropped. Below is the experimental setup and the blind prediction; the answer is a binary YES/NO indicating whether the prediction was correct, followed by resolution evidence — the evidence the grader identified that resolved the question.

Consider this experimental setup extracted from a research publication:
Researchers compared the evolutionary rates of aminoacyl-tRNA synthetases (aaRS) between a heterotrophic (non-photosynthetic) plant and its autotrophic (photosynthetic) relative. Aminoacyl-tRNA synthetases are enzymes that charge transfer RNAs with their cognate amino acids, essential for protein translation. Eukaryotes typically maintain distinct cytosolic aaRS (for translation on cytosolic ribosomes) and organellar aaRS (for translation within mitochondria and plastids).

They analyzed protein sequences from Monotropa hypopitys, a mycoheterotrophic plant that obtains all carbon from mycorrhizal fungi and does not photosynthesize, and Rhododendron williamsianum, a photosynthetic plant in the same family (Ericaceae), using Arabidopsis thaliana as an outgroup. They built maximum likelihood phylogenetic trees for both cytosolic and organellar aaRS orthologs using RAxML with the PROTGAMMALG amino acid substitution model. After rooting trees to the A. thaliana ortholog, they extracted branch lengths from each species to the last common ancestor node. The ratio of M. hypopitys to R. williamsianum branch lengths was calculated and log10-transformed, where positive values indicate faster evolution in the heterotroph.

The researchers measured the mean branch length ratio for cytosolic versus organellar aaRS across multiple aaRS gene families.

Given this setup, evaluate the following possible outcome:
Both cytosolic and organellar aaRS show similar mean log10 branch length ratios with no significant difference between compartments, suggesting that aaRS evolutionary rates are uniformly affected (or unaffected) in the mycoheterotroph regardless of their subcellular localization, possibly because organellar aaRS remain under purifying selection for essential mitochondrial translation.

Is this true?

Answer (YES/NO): YES